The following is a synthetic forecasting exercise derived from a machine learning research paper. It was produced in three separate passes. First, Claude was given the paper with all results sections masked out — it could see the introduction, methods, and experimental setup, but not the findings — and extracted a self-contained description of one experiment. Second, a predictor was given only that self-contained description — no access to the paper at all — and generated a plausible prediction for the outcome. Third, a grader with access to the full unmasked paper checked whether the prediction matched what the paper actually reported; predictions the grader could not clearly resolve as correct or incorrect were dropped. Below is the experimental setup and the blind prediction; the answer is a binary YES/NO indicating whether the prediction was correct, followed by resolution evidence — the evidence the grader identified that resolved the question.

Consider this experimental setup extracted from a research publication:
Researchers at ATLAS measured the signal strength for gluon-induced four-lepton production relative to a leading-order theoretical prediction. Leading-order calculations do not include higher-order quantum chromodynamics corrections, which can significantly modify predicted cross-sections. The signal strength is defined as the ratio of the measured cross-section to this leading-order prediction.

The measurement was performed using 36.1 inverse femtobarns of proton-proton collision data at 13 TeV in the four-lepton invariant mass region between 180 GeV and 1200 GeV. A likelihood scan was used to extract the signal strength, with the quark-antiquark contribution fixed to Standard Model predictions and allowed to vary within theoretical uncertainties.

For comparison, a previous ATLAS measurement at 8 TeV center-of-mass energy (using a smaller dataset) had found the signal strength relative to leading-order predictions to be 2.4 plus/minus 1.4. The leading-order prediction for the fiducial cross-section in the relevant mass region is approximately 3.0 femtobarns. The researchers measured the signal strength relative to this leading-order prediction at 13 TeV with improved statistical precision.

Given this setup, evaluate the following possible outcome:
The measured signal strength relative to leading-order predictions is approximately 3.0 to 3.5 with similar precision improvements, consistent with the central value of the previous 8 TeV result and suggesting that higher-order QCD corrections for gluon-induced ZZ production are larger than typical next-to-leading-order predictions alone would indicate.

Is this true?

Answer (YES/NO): NO